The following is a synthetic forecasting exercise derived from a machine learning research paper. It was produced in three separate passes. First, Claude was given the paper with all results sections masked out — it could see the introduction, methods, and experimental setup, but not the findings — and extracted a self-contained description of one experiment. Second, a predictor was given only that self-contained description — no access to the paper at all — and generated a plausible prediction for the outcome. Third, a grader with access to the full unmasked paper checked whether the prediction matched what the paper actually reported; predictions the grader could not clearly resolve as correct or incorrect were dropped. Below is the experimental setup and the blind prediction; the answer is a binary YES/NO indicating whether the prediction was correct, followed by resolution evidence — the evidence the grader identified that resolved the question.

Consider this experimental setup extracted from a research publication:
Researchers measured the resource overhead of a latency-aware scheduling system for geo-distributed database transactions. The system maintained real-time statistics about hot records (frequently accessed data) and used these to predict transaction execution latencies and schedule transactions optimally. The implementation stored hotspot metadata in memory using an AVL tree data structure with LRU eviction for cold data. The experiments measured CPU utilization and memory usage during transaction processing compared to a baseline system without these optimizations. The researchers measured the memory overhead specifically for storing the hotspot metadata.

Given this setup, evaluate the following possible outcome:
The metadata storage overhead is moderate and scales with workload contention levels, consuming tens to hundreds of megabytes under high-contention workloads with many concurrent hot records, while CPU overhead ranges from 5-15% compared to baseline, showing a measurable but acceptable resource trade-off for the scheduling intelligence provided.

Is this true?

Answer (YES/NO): NO